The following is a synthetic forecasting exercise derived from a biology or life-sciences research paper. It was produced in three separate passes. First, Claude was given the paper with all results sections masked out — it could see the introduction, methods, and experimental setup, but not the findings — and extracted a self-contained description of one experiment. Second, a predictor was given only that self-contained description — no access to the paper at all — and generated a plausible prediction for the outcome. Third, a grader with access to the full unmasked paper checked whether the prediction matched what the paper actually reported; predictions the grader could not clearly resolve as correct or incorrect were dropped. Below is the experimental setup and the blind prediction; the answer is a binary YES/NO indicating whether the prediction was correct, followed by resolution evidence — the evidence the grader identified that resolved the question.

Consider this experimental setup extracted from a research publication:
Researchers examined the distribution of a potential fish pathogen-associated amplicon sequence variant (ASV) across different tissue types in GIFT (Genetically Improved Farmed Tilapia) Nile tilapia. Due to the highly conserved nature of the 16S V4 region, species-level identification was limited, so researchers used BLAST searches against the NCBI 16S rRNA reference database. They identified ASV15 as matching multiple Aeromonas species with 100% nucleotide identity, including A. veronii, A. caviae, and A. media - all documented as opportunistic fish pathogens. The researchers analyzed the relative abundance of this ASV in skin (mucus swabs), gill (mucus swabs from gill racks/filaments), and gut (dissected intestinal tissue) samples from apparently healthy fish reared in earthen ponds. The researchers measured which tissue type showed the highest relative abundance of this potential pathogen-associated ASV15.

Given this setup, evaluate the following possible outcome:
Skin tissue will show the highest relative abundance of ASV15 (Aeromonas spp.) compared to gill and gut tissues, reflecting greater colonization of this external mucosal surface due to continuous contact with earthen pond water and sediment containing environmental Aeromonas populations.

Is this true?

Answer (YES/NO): YES